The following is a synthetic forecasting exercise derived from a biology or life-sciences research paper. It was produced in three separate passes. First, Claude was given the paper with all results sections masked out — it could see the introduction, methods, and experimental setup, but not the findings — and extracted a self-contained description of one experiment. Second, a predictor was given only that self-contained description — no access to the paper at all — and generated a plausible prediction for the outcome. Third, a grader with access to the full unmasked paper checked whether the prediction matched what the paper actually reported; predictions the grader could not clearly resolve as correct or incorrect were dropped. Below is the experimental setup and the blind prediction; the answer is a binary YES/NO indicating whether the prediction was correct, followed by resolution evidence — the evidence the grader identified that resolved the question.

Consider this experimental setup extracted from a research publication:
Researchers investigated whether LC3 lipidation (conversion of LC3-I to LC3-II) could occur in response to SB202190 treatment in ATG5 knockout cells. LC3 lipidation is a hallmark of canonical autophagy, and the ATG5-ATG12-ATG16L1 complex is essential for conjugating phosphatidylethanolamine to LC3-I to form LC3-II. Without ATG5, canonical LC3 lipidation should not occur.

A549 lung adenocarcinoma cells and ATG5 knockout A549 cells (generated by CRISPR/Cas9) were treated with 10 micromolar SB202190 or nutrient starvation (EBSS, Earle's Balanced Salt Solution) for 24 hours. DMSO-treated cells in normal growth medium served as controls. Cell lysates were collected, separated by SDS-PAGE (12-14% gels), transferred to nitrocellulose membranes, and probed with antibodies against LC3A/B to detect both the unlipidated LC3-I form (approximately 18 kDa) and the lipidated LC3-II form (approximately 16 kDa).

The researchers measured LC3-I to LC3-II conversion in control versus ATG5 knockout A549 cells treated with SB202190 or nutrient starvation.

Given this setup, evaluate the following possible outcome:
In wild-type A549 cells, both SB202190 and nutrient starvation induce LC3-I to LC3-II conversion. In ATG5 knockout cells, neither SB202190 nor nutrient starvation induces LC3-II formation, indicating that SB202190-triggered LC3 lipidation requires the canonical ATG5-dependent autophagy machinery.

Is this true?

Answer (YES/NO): YES